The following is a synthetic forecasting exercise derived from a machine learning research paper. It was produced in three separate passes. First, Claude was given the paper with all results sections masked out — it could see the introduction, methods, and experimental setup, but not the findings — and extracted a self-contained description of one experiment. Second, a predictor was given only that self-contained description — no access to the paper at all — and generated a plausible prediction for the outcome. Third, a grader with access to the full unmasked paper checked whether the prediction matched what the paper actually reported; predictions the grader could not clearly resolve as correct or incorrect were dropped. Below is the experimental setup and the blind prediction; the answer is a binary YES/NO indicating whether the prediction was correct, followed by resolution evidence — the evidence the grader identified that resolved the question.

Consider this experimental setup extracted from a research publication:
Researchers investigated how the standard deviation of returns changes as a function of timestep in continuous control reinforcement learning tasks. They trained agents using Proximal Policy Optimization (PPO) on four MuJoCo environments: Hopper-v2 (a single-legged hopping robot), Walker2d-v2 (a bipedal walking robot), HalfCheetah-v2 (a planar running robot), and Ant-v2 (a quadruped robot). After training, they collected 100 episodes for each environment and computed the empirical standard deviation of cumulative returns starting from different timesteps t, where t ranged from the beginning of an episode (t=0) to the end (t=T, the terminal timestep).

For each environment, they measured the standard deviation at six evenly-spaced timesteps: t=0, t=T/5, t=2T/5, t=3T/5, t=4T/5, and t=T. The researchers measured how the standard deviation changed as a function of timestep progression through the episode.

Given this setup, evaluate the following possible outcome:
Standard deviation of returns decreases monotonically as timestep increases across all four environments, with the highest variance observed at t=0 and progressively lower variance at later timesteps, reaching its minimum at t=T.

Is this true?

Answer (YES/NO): YES